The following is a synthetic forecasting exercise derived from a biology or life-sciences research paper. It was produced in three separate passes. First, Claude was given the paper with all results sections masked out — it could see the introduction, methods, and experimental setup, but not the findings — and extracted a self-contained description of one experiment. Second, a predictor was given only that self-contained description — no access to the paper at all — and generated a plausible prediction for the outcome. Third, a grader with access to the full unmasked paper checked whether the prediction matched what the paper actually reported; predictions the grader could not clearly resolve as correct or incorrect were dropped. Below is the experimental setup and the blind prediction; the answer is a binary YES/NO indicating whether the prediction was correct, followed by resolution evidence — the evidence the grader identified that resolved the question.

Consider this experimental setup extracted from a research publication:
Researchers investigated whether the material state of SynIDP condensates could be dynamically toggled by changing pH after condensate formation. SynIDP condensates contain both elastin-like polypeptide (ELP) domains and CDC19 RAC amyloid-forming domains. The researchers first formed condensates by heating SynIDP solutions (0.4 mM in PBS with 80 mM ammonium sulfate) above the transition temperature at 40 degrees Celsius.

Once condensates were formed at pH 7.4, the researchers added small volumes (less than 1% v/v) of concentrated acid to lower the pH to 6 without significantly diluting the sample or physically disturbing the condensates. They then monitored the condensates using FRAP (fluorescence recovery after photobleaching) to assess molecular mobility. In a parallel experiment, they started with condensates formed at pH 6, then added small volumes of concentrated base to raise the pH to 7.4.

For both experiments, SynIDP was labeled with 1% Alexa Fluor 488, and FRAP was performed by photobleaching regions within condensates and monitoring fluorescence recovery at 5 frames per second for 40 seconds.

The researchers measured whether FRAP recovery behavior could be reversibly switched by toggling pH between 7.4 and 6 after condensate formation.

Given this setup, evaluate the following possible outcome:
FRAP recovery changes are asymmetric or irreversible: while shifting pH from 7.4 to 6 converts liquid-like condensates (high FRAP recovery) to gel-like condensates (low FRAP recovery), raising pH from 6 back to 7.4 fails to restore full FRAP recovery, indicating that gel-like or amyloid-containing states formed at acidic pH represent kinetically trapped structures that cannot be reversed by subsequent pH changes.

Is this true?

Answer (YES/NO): YES